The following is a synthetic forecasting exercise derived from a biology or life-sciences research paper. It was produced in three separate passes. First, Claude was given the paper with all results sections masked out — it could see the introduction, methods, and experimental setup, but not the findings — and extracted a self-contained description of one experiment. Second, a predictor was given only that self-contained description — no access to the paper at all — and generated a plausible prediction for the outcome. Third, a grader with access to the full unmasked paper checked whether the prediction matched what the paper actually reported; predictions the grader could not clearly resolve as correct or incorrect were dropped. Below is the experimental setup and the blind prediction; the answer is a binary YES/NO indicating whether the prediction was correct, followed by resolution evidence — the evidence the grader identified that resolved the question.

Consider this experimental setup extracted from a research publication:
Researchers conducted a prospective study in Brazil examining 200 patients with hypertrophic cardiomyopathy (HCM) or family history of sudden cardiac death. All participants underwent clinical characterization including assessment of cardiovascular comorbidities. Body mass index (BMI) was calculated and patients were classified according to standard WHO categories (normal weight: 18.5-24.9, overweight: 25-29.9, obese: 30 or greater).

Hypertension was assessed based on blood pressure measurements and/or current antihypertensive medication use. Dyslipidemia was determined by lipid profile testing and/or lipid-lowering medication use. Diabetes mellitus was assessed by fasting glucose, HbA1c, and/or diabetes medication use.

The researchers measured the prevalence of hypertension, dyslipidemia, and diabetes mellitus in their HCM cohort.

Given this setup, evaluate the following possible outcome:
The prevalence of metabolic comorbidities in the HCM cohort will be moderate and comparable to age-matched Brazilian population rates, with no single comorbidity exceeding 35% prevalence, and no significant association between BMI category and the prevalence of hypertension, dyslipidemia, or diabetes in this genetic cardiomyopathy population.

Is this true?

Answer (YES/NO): NO